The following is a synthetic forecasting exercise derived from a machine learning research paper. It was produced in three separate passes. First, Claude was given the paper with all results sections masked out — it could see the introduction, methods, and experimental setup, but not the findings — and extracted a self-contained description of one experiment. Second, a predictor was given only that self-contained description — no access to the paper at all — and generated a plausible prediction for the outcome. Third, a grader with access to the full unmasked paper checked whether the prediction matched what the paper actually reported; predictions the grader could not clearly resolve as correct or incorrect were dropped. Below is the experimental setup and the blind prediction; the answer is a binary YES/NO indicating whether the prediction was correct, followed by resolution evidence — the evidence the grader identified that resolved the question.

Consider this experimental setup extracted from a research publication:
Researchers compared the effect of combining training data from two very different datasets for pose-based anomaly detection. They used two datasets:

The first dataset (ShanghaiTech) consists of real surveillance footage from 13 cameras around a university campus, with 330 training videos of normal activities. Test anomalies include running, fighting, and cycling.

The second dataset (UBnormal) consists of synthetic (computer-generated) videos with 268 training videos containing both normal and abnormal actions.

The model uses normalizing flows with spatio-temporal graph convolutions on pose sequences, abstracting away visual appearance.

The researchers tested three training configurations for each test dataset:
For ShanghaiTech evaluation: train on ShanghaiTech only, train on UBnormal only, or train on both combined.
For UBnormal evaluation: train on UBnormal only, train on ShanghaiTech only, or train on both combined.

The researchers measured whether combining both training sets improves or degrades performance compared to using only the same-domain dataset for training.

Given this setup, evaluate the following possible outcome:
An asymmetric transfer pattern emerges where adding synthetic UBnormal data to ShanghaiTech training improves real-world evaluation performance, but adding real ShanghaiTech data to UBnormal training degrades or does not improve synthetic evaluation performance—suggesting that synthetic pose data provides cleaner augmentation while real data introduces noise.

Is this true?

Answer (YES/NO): YES